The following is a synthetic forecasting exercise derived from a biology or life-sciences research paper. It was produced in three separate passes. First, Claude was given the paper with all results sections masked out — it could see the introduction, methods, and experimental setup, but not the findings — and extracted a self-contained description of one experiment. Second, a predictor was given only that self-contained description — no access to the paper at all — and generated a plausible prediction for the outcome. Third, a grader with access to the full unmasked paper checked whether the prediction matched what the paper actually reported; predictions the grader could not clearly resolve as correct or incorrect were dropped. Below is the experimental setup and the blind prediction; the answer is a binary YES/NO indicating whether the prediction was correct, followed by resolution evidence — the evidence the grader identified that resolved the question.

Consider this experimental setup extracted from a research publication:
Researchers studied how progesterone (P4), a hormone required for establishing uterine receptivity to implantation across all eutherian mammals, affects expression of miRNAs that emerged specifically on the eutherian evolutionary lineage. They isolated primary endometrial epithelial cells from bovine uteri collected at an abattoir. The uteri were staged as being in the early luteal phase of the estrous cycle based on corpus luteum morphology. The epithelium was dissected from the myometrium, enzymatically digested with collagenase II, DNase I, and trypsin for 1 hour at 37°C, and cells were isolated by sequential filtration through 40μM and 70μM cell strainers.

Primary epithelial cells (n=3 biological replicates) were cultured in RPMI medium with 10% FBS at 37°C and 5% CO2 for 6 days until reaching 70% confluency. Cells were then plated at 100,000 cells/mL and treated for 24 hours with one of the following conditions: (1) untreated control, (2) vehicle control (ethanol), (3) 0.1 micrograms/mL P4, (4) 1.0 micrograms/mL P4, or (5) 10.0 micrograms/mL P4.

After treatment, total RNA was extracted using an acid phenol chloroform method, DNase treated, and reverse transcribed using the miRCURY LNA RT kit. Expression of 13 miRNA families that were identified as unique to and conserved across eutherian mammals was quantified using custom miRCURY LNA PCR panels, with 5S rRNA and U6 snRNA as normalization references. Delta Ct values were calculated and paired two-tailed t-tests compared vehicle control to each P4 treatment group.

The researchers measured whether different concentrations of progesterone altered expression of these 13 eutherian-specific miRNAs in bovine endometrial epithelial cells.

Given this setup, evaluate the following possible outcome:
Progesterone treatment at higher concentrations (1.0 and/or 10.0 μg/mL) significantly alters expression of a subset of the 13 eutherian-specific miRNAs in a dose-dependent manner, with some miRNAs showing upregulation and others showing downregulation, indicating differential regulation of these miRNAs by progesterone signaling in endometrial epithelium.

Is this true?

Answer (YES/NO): NO